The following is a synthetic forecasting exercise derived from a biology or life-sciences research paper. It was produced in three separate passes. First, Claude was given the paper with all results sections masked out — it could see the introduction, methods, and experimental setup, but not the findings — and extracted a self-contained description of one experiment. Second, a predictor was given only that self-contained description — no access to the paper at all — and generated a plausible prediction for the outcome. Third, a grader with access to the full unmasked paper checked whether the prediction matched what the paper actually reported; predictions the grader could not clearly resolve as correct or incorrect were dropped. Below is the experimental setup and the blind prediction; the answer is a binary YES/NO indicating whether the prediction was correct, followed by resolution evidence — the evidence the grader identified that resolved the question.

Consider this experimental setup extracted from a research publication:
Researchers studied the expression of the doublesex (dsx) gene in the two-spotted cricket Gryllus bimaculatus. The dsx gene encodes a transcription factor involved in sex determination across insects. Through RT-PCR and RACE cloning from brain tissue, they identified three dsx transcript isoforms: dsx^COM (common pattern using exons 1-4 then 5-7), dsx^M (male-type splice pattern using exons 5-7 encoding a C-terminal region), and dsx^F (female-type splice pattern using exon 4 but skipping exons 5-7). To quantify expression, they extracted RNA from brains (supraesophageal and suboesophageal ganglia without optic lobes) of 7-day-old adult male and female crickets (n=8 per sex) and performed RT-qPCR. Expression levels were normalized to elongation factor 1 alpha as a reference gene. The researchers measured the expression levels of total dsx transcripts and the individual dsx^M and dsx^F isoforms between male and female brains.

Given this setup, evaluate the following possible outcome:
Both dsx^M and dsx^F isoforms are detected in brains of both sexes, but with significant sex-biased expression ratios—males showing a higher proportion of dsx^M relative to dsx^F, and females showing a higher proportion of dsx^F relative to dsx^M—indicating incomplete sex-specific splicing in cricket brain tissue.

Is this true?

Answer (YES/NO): YES